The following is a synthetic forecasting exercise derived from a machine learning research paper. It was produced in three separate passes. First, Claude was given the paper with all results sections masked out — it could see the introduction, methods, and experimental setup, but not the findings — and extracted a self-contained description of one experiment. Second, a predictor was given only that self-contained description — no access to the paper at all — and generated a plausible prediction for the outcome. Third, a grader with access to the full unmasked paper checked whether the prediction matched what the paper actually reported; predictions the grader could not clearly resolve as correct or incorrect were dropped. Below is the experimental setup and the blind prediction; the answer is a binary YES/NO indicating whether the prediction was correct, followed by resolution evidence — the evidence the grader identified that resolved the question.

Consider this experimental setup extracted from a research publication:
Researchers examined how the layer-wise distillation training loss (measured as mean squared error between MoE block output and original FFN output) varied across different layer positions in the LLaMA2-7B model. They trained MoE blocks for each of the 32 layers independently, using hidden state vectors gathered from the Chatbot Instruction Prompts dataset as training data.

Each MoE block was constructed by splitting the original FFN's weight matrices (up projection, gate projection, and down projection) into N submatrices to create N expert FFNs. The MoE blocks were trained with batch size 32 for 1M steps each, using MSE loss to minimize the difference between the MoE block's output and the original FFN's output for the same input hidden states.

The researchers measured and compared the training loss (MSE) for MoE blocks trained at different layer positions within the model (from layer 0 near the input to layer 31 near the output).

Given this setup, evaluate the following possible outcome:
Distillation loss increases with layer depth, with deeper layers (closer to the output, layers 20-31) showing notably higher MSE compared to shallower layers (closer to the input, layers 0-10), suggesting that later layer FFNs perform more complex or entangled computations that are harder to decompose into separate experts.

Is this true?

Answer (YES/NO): NO